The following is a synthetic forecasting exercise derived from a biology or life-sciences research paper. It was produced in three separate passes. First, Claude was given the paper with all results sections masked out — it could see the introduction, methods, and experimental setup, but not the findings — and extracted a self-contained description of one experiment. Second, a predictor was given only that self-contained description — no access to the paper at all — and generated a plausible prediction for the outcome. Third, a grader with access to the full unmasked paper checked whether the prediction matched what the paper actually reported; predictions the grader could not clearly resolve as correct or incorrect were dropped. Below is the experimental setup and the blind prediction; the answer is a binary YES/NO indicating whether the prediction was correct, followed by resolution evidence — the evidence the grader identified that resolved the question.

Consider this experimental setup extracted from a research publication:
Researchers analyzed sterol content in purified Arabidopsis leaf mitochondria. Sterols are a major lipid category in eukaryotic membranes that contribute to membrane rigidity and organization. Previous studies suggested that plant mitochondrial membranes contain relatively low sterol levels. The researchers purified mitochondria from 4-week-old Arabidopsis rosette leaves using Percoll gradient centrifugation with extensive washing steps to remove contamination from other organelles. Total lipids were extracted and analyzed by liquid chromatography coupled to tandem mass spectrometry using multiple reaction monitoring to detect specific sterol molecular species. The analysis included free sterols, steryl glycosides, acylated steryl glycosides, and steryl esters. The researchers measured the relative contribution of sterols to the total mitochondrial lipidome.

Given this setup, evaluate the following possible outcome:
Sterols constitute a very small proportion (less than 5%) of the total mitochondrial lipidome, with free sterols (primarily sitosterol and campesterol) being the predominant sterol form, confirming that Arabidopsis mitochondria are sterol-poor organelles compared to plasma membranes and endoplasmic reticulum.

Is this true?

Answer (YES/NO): NO